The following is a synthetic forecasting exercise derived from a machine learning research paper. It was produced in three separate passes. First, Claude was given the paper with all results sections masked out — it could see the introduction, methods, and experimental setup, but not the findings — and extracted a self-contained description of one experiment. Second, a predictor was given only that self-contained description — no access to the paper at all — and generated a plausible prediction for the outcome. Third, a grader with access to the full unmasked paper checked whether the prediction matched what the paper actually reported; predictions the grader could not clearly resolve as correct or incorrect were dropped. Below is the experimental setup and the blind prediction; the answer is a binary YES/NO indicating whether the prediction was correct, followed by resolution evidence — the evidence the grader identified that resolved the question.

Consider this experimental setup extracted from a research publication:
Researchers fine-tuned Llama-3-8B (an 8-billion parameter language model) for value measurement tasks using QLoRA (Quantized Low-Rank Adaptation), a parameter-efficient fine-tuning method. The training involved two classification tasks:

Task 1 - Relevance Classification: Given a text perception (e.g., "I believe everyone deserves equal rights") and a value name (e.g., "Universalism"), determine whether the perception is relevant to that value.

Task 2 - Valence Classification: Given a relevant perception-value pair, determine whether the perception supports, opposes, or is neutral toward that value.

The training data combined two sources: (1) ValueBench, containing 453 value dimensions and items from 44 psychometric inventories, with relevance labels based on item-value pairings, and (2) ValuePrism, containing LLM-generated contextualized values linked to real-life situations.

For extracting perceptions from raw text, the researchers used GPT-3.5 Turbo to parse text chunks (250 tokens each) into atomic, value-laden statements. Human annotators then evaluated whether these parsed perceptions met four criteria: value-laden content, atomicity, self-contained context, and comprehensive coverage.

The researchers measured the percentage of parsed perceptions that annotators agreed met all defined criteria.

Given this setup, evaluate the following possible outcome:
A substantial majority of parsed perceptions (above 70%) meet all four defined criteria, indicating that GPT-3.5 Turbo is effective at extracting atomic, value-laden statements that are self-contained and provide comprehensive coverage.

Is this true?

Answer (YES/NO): YES